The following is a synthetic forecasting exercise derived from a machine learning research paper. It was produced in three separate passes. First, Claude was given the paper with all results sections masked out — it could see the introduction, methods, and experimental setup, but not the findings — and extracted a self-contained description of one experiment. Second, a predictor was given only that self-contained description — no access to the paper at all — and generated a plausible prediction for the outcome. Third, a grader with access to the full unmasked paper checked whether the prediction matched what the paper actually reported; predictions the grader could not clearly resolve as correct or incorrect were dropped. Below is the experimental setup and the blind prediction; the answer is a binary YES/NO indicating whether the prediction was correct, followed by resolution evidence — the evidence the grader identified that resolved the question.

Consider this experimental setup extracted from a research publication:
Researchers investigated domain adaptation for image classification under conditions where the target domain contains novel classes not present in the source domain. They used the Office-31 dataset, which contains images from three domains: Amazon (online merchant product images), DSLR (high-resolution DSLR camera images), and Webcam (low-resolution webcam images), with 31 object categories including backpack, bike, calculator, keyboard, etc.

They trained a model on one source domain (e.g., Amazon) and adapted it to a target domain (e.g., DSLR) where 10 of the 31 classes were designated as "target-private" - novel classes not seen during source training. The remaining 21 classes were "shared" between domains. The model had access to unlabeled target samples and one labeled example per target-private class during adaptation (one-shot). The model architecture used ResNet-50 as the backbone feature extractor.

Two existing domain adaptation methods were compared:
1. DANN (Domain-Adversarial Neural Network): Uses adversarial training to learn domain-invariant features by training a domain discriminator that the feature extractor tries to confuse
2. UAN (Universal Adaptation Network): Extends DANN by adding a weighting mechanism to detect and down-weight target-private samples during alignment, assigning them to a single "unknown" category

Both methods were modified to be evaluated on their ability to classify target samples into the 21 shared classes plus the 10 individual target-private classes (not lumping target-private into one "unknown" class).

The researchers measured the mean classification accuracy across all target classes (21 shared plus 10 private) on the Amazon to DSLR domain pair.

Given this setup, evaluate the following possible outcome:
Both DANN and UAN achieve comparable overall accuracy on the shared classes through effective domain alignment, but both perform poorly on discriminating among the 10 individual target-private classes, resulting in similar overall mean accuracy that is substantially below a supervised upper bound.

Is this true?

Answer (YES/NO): YES